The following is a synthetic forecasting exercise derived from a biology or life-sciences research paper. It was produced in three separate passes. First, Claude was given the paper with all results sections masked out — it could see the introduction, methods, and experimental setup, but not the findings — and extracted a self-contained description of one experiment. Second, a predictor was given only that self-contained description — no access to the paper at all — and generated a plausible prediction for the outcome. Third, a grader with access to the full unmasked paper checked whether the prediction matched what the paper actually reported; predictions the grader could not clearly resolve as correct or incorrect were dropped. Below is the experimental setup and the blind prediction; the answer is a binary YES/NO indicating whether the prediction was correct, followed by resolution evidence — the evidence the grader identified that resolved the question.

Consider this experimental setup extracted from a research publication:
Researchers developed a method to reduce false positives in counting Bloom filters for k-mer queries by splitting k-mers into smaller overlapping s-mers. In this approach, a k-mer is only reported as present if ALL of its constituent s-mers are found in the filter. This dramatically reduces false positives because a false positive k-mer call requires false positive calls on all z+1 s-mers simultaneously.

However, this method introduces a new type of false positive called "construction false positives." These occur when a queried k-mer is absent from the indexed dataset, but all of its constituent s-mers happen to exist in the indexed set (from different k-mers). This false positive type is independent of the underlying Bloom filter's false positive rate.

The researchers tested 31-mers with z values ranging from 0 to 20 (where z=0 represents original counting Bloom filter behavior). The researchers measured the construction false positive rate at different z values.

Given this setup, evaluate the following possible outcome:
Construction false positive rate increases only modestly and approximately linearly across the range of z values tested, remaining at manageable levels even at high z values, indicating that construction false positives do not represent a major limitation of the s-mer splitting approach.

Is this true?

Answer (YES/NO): NO